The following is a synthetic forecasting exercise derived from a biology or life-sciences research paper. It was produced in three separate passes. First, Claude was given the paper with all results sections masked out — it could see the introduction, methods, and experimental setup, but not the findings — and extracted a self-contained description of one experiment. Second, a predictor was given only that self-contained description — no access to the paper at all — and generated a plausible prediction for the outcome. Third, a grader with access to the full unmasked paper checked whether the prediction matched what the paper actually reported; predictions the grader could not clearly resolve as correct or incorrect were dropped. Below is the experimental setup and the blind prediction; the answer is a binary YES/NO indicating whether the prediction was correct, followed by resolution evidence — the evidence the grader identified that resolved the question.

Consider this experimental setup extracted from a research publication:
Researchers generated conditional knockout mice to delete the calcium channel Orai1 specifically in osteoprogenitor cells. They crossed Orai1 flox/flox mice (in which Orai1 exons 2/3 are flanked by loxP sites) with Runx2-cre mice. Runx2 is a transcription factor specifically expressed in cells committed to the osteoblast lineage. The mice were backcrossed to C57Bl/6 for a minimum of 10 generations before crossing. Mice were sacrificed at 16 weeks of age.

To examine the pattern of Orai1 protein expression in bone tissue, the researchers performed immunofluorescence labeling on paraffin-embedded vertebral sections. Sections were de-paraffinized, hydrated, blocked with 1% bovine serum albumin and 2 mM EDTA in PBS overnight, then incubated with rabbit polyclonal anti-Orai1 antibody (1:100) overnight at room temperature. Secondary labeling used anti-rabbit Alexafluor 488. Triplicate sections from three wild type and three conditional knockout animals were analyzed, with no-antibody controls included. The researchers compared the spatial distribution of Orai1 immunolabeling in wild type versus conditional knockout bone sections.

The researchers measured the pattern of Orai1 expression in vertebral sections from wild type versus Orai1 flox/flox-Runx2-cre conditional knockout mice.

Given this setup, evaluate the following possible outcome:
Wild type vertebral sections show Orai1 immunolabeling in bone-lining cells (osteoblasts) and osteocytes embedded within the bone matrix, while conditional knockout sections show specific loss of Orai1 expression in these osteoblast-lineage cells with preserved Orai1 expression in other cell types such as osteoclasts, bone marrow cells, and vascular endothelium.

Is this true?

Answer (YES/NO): NO